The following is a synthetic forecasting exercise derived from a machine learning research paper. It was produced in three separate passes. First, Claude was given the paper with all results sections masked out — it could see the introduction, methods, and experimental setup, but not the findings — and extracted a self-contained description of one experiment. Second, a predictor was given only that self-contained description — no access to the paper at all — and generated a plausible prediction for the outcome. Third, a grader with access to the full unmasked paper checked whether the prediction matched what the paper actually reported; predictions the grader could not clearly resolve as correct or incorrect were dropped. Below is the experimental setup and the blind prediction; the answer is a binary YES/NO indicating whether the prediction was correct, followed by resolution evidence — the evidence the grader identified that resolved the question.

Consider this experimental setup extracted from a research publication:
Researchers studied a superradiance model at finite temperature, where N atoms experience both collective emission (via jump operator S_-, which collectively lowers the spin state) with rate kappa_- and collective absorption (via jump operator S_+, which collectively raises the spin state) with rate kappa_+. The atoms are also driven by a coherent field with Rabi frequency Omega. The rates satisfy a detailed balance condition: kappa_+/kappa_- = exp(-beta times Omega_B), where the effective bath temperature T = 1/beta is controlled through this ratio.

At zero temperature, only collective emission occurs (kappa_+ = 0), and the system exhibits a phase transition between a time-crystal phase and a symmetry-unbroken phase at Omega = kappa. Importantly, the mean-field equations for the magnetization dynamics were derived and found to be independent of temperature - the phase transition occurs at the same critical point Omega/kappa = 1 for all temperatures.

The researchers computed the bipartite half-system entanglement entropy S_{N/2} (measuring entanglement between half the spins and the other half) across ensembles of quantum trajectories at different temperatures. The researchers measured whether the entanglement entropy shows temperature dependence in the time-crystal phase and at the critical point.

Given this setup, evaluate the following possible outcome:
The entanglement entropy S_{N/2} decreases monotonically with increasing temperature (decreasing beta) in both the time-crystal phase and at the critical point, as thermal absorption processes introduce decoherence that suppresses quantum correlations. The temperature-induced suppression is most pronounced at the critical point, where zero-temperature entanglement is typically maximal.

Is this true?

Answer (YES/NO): NO